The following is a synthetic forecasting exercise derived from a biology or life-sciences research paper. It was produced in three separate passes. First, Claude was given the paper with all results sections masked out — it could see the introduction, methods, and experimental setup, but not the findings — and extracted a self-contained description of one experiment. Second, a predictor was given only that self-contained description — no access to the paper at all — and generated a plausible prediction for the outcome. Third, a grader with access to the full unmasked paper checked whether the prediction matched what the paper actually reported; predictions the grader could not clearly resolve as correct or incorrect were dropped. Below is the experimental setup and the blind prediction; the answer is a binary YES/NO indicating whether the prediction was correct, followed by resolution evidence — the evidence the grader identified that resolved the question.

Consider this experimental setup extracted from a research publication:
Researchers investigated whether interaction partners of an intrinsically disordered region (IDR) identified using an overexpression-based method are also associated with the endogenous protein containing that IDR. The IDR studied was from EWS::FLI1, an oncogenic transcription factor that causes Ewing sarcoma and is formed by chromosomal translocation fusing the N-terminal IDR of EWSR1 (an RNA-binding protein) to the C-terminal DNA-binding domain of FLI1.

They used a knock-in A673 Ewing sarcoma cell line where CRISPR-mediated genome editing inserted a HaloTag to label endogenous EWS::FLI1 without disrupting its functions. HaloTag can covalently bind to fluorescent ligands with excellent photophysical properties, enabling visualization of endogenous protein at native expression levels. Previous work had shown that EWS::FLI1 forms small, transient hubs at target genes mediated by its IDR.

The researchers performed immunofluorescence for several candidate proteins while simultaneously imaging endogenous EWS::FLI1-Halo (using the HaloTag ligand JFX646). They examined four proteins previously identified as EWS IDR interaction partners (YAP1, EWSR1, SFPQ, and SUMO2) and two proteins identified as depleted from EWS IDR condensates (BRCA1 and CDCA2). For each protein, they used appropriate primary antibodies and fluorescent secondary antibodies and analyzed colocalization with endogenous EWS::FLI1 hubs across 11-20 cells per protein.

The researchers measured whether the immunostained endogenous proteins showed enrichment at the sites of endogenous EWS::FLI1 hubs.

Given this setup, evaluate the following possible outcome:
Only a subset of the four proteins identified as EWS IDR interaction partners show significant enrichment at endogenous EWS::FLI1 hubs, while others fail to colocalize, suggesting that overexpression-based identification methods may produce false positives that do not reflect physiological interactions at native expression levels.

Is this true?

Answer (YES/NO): NO